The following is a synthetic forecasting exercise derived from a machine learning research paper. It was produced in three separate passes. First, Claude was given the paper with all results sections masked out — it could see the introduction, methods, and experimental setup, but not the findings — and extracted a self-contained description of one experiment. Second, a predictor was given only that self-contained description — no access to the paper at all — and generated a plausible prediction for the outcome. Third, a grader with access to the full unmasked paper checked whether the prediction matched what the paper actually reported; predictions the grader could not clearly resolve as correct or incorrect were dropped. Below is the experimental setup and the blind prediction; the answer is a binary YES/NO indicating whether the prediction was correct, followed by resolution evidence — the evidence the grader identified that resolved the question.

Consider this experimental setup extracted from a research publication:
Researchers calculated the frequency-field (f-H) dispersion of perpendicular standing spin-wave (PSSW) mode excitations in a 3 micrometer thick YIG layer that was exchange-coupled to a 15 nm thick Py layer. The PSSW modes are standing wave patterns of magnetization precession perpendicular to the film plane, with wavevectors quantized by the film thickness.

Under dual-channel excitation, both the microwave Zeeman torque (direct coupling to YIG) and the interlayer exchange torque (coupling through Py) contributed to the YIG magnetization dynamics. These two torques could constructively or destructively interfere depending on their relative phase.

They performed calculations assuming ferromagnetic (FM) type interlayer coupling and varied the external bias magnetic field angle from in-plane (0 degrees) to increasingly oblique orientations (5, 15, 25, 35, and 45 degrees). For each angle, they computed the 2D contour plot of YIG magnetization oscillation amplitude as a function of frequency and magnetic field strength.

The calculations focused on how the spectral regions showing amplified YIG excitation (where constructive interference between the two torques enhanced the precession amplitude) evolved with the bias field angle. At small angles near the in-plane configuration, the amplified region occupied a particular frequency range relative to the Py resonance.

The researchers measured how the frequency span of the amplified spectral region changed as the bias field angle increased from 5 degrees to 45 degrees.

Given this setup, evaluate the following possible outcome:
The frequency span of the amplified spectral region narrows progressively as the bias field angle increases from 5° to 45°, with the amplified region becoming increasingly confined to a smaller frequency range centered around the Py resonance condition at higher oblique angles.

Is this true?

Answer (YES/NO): YES